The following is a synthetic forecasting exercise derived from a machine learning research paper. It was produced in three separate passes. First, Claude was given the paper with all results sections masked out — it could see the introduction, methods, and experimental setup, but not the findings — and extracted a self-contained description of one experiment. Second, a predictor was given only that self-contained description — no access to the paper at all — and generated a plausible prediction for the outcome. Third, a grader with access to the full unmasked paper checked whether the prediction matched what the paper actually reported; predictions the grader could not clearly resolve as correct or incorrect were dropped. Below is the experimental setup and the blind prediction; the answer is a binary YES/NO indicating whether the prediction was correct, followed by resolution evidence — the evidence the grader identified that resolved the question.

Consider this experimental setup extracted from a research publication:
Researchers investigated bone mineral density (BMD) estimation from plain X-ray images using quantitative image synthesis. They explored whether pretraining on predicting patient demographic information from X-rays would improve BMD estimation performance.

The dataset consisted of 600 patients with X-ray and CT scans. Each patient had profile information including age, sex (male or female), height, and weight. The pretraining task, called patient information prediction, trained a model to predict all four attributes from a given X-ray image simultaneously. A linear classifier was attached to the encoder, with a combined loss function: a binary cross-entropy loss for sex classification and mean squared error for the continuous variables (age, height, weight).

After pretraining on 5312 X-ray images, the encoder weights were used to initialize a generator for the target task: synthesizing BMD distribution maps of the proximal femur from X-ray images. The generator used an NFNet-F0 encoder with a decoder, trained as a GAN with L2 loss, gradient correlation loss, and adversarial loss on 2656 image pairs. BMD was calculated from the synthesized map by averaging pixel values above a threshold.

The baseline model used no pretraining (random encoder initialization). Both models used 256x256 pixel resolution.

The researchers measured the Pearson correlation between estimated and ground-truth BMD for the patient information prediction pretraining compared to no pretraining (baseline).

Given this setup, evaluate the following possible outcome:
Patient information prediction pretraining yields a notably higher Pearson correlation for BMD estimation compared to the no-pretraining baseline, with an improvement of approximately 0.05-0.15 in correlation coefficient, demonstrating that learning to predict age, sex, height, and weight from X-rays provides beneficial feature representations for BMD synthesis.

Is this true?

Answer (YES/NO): NO